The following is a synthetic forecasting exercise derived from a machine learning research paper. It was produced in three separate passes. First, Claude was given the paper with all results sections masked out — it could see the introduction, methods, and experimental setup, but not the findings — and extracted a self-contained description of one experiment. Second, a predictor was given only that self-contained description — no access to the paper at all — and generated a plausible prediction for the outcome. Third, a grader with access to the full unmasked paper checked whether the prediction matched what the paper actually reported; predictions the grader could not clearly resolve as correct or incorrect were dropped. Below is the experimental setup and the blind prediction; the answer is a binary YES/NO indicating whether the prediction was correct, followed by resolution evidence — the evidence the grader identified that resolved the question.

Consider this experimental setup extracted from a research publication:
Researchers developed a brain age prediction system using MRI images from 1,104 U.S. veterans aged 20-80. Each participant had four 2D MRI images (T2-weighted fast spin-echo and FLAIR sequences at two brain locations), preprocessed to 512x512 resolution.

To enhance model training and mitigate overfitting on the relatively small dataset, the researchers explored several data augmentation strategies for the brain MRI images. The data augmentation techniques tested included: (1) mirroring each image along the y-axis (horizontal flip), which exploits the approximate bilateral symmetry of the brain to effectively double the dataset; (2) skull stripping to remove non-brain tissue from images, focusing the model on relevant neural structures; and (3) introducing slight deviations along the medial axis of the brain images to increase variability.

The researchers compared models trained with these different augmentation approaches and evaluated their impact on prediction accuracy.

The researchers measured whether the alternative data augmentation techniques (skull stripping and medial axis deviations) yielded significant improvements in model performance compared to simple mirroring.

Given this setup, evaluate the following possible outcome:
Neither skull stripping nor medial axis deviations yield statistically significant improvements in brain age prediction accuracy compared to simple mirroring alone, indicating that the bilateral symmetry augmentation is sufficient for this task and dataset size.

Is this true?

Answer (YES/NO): YES